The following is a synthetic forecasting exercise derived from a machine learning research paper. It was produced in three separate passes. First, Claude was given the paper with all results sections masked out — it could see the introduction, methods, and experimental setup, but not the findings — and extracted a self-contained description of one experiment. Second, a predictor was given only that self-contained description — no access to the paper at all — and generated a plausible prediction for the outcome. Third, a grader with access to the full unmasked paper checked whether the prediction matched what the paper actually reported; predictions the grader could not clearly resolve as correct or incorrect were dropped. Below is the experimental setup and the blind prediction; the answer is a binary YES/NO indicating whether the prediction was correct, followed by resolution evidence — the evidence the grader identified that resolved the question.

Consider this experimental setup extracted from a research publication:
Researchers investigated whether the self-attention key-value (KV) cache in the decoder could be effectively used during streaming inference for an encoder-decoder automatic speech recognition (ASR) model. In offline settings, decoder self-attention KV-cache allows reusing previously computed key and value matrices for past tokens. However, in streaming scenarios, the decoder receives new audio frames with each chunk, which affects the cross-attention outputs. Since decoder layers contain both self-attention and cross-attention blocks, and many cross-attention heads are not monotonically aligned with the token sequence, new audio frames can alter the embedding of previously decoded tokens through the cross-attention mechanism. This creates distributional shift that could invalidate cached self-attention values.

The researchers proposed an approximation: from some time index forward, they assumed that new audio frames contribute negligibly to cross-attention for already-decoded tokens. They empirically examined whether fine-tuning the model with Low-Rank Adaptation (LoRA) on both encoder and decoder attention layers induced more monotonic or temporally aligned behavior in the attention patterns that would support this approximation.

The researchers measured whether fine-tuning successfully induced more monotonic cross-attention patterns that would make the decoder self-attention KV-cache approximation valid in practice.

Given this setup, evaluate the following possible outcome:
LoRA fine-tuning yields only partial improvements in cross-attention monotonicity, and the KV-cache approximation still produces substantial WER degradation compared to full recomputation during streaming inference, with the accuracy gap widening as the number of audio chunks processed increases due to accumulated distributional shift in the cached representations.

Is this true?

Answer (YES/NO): NO